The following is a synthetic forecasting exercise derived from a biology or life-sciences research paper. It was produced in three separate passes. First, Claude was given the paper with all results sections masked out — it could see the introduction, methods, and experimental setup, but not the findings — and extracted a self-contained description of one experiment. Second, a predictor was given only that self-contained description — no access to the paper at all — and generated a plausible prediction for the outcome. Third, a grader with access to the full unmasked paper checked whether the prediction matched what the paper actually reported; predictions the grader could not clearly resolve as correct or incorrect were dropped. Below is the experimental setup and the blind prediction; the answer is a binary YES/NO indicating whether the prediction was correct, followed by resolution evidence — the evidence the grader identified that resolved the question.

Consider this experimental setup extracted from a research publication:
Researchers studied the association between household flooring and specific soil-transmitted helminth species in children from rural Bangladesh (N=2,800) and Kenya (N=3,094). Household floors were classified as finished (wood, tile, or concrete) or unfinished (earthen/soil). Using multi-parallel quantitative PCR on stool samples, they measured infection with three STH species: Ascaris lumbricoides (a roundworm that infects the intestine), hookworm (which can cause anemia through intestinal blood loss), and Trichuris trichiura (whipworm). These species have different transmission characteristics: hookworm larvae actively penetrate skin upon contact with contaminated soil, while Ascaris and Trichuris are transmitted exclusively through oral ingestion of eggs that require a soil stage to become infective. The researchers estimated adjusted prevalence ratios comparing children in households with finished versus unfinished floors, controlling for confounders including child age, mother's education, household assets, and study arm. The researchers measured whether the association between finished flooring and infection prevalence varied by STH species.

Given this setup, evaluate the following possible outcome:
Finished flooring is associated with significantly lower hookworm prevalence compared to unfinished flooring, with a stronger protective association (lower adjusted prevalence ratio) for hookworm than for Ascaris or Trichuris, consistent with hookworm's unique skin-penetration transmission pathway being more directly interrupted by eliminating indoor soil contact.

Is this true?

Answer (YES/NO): NO